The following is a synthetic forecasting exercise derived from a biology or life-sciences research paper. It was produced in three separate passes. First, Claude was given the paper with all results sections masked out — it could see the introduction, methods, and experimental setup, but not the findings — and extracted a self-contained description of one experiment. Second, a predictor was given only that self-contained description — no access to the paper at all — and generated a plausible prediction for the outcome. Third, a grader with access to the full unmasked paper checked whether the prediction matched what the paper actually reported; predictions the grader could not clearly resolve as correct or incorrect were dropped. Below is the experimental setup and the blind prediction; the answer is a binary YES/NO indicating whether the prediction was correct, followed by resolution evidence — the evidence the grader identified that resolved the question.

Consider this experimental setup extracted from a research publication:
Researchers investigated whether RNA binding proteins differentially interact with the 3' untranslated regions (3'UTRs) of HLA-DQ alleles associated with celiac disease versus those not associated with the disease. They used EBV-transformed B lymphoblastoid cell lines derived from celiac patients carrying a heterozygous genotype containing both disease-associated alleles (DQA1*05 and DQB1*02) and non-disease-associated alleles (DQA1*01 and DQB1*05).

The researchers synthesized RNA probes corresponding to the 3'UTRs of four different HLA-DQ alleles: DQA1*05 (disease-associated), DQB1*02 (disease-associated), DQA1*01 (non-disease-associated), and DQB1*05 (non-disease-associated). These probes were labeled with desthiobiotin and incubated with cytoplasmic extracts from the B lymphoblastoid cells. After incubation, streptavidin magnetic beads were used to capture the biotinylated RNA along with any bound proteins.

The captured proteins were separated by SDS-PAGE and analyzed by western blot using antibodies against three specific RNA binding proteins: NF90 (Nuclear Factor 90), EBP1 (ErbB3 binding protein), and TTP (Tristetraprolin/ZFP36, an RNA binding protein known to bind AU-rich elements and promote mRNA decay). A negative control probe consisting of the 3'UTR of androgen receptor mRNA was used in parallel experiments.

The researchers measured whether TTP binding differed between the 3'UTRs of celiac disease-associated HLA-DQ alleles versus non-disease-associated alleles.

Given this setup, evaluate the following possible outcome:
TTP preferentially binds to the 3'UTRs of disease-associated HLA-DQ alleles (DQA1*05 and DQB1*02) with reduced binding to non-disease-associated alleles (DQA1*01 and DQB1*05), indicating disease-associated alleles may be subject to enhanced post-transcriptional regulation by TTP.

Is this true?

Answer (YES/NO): YES